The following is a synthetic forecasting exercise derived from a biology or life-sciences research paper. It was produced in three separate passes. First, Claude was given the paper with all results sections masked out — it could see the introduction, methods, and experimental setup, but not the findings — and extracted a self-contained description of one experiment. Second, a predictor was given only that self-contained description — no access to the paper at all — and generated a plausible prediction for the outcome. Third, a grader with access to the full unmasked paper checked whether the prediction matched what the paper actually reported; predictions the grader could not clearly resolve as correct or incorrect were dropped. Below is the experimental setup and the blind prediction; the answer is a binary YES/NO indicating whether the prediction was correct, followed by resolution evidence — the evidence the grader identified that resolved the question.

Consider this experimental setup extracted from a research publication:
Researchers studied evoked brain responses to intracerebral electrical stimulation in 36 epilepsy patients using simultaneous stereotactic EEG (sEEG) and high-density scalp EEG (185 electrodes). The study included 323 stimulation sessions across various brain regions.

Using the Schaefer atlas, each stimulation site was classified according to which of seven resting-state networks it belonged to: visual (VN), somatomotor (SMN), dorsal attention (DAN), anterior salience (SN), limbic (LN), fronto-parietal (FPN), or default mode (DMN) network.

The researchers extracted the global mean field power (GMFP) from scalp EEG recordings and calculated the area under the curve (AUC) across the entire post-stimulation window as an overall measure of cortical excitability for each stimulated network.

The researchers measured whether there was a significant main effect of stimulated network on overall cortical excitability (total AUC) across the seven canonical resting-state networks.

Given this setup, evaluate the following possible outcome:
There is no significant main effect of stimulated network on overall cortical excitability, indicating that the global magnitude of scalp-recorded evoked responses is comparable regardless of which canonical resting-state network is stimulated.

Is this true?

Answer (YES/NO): NO